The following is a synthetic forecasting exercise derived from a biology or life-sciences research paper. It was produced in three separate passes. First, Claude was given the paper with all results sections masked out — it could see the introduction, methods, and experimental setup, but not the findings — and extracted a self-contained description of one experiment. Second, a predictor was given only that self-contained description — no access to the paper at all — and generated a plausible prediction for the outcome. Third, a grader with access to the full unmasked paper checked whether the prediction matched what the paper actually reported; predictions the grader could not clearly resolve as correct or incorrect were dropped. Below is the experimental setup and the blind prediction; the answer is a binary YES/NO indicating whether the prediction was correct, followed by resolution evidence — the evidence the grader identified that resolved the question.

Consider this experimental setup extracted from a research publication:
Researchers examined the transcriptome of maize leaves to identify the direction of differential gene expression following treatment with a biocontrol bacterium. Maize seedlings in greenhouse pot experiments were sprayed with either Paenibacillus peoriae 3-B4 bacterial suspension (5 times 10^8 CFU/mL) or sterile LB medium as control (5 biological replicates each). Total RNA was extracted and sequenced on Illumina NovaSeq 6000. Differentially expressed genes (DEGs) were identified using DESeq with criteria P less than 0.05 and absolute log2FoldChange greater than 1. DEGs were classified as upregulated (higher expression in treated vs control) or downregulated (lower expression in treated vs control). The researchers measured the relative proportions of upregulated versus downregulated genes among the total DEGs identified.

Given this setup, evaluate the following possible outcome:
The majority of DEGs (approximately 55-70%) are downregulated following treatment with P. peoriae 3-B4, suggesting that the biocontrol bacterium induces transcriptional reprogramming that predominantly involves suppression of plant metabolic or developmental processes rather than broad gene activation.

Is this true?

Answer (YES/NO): NO